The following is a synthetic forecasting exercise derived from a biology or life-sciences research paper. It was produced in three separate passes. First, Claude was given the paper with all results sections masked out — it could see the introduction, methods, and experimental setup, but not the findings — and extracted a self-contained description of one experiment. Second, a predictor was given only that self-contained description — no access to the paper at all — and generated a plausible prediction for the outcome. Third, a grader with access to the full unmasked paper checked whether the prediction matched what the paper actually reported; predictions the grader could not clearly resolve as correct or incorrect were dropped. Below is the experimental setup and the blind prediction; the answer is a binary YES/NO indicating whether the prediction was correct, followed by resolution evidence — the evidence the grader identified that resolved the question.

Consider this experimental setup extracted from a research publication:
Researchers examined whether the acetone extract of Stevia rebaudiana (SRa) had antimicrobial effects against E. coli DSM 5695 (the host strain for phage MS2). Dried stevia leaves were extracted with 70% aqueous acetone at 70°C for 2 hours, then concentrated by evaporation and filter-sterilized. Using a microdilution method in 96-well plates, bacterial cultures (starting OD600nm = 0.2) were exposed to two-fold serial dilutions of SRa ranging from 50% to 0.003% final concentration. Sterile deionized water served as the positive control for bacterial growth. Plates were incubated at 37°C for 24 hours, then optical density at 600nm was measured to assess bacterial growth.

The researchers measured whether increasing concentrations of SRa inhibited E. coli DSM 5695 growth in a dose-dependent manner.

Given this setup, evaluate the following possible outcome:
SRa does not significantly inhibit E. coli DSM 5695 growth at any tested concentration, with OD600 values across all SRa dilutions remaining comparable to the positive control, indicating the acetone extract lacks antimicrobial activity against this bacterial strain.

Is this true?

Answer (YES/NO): NO